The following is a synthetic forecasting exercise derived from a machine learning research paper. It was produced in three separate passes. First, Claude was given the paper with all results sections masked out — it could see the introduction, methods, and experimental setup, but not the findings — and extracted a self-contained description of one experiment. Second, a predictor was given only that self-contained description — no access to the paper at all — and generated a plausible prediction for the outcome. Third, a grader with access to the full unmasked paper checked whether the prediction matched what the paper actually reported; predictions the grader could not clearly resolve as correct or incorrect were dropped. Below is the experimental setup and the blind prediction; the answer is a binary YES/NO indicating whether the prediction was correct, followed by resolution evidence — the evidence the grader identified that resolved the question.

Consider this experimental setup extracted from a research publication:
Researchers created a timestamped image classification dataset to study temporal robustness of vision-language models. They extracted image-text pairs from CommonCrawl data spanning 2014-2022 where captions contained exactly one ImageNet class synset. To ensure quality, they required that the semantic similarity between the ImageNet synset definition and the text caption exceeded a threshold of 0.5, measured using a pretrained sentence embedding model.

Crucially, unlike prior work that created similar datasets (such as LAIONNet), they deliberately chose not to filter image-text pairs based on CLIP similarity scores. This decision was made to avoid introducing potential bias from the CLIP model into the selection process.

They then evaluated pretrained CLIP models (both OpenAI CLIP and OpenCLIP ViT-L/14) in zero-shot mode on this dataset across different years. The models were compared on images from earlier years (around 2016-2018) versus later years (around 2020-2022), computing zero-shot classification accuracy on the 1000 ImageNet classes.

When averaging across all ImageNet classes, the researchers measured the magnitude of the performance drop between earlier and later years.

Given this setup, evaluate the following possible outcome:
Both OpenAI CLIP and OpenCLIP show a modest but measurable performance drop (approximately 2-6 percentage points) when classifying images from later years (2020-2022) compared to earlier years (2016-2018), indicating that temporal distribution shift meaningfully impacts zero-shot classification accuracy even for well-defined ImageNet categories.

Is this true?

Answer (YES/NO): NO